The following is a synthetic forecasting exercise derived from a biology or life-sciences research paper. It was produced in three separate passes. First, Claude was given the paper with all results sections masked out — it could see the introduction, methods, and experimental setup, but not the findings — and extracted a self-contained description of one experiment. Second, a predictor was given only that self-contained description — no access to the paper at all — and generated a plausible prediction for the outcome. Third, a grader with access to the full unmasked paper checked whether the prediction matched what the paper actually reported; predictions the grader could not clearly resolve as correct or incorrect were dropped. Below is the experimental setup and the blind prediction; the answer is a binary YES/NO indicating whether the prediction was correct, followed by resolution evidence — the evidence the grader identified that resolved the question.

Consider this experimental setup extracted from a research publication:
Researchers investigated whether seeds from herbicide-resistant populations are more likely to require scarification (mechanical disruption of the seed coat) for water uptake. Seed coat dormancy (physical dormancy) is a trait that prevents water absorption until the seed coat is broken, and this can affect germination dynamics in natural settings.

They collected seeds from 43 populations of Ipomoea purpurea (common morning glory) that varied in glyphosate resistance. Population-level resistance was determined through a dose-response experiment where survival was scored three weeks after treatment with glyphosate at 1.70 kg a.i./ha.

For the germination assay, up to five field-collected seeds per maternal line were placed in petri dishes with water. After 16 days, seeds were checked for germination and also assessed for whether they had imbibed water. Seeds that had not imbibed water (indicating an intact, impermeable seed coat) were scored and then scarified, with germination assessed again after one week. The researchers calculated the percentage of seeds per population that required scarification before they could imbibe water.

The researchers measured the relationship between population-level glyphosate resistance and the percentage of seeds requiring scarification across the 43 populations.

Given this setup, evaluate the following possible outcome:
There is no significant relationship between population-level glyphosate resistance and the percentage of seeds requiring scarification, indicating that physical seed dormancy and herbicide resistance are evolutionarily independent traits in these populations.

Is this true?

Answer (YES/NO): NO